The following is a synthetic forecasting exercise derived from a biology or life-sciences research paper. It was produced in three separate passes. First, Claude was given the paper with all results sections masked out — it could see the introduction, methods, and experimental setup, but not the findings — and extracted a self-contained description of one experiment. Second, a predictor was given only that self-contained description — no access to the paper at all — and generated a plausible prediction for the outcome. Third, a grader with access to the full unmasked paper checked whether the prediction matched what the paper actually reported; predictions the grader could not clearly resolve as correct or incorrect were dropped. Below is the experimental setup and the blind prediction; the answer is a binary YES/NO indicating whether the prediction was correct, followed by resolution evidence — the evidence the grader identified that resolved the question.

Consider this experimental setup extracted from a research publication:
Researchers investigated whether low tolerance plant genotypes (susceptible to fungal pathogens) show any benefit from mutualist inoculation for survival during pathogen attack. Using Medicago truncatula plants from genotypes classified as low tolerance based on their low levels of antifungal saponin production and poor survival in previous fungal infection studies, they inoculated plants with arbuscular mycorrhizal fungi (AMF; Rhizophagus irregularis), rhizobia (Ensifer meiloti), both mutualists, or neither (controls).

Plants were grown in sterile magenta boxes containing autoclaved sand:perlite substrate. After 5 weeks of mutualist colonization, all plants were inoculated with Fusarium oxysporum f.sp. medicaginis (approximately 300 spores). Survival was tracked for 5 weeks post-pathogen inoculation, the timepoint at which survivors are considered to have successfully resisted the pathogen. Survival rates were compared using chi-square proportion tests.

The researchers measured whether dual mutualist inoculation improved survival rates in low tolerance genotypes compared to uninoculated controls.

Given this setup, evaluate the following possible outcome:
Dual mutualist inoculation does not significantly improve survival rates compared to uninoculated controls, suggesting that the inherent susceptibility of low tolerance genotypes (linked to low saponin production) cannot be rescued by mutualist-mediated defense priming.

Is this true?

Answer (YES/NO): YES